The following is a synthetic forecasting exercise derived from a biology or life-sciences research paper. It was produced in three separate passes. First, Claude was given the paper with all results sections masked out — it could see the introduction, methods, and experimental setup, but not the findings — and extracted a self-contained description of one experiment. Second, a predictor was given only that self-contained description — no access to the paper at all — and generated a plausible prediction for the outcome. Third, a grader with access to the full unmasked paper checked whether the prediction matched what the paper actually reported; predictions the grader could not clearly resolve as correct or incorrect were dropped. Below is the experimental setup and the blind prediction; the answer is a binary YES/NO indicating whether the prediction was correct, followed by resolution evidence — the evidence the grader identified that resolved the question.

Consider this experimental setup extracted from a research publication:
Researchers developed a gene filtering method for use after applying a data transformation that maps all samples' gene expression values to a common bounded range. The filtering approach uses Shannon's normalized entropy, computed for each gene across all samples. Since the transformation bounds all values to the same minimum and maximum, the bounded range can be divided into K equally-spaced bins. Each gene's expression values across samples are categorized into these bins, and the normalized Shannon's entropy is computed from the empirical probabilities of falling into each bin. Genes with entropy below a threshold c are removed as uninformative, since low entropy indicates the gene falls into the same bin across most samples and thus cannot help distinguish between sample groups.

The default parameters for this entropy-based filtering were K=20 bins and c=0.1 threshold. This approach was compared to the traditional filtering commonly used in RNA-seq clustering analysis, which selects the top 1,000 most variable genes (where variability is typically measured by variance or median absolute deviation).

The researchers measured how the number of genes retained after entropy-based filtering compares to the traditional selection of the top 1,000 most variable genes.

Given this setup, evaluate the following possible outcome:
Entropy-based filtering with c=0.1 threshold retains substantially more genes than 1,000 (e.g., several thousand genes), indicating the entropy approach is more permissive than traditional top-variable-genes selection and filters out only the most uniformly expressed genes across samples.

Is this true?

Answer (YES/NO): YES